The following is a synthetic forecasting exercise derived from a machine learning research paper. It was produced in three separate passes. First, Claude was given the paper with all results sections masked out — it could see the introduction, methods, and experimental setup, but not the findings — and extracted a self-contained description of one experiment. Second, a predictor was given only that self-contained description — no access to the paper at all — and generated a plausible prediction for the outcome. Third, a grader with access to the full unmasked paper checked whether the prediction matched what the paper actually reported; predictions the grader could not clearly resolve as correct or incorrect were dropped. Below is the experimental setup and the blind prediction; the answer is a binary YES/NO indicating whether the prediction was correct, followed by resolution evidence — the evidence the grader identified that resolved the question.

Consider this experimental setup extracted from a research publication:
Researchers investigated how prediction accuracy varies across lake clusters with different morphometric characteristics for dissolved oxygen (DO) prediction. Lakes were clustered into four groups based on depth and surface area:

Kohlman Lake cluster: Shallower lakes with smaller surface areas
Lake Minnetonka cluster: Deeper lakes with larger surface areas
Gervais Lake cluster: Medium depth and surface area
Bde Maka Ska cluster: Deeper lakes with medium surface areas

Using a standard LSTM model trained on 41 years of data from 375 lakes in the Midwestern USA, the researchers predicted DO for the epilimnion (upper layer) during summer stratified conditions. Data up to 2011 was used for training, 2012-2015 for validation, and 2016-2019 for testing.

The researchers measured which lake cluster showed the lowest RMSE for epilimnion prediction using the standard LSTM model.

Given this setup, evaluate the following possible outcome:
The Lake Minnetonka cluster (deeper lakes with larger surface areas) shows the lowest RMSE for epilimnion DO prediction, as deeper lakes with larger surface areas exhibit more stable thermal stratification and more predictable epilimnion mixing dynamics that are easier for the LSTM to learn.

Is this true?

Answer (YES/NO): NO